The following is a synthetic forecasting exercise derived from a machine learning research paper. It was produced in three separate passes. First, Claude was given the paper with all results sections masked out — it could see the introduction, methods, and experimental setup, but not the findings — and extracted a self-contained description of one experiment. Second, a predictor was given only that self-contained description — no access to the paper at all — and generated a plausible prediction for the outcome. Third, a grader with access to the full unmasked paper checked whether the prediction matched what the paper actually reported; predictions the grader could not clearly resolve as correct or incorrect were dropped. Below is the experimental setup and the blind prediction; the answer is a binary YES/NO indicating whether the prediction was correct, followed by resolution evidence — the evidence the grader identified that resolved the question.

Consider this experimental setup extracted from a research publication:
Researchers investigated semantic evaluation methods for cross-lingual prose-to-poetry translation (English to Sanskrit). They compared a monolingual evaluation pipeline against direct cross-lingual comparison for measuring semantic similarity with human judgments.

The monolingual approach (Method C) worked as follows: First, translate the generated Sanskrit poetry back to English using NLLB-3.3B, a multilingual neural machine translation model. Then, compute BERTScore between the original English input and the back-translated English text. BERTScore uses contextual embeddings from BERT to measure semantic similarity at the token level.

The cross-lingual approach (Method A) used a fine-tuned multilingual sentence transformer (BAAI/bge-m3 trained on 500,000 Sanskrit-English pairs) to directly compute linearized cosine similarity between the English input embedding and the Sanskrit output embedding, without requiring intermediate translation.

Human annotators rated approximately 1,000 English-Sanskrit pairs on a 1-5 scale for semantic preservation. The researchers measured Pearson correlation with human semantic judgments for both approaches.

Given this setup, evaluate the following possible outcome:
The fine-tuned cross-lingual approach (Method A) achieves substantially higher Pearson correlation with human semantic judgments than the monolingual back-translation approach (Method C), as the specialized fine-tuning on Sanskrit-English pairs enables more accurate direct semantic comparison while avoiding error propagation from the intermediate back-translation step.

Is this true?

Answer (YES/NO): YES